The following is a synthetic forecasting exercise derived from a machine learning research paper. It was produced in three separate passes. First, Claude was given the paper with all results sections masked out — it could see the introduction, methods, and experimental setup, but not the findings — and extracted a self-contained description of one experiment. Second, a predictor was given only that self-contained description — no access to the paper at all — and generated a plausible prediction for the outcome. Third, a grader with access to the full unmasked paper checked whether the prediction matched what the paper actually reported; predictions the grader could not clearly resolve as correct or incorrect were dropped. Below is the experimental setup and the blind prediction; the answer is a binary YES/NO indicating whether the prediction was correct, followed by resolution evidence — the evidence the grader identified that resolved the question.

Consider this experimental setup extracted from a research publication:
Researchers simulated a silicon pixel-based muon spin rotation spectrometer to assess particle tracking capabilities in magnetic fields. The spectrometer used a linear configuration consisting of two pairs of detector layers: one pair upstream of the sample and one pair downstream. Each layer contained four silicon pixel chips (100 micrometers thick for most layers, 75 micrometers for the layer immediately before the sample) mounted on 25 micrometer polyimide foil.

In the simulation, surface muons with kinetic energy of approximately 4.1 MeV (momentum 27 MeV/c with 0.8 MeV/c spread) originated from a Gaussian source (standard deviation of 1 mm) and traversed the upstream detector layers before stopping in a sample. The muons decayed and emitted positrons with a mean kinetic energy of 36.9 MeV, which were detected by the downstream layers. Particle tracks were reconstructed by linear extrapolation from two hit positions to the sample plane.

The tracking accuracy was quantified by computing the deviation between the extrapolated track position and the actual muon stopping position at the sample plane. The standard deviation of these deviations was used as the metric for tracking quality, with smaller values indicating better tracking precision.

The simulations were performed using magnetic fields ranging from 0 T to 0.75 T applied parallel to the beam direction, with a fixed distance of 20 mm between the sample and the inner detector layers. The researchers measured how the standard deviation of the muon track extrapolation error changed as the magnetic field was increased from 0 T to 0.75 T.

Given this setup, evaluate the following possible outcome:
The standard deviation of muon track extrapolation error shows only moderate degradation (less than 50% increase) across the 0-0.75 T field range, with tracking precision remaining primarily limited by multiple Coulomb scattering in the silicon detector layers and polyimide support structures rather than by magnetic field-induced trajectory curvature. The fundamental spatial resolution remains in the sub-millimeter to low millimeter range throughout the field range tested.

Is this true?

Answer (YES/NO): NO